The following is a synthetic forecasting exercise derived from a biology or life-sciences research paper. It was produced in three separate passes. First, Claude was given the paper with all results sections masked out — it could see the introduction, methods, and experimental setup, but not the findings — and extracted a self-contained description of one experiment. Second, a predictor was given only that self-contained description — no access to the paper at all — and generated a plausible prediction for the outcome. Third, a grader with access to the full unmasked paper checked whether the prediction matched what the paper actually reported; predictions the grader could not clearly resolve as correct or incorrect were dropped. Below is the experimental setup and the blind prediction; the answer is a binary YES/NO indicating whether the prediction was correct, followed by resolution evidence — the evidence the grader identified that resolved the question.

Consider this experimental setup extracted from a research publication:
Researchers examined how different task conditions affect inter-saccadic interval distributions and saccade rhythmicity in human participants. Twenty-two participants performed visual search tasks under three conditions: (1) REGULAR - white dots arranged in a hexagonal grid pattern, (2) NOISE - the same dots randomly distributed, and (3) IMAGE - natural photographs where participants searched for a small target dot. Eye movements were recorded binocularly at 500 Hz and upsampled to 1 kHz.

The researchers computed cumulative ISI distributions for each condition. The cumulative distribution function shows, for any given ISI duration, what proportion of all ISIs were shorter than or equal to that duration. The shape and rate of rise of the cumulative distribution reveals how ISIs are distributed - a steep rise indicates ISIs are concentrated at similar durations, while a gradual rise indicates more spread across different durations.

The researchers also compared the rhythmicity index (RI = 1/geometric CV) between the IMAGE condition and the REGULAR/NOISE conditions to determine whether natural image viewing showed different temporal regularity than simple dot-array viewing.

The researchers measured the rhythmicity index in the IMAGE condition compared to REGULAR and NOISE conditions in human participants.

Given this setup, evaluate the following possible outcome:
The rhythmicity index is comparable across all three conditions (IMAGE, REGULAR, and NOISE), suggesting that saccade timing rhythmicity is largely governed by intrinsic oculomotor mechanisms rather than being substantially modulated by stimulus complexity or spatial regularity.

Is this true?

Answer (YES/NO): NO